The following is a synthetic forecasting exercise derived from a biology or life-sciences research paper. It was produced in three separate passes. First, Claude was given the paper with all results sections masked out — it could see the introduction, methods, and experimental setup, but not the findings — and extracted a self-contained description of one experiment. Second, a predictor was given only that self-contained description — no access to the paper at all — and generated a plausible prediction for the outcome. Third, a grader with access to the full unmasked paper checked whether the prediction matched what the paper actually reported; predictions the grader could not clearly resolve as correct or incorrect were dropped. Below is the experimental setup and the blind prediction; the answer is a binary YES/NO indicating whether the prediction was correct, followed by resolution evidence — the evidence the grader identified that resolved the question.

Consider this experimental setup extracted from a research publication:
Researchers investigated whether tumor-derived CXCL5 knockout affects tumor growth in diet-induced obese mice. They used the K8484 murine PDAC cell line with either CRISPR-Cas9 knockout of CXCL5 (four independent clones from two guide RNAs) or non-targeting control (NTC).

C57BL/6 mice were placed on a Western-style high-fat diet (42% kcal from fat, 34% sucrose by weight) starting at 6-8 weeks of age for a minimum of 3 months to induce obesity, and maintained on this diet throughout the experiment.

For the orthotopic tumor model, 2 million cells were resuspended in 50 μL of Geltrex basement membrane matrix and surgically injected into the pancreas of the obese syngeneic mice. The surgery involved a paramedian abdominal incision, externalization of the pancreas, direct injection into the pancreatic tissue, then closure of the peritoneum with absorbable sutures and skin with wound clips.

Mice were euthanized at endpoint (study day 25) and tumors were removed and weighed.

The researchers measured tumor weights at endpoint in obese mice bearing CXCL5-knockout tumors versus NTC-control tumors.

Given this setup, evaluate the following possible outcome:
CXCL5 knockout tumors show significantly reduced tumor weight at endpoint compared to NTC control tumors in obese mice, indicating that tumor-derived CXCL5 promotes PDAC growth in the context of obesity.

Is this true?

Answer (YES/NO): NO